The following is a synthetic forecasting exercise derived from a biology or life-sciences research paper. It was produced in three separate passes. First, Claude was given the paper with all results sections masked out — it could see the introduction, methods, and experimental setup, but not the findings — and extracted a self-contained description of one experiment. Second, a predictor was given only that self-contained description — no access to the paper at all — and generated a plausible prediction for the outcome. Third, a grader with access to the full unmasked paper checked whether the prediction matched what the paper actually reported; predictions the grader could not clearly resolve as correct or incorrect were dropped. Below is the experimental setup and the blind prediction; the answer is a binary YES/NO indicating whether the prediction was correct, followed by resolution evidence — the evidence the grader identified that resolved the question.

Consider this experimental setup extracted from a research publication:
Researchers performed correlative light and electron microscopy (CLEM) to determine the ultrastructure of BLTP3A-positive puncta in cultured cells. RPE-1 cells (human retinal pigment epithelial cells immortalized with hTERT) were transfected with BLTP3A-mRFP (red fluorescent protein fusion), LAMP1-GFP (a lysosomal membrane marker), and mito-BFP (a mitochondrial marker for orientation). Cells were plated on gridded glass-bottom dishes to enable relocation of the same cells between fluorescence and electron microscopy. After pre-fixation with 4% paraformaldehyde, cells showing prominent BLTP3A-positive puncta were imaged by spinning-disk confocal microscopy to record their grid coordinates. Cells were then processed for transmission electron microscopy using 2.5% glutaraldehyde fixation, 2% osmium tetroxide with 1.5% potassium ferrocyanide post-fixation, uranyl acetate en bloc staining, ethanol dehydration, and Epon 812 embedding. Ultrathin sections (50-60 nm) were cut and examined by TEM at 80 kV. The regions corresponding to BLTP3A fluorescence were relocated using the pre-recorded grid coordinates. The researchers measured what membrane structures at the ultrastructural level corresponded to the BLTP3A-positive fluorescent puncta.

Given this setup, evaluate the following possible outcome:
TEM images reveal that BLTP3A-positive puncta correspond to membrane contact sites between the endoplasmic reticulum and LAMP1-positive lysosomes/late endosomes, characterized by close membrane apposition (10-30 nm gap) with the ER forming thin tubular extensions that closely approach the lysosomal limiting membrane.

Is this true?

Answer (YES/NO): NO